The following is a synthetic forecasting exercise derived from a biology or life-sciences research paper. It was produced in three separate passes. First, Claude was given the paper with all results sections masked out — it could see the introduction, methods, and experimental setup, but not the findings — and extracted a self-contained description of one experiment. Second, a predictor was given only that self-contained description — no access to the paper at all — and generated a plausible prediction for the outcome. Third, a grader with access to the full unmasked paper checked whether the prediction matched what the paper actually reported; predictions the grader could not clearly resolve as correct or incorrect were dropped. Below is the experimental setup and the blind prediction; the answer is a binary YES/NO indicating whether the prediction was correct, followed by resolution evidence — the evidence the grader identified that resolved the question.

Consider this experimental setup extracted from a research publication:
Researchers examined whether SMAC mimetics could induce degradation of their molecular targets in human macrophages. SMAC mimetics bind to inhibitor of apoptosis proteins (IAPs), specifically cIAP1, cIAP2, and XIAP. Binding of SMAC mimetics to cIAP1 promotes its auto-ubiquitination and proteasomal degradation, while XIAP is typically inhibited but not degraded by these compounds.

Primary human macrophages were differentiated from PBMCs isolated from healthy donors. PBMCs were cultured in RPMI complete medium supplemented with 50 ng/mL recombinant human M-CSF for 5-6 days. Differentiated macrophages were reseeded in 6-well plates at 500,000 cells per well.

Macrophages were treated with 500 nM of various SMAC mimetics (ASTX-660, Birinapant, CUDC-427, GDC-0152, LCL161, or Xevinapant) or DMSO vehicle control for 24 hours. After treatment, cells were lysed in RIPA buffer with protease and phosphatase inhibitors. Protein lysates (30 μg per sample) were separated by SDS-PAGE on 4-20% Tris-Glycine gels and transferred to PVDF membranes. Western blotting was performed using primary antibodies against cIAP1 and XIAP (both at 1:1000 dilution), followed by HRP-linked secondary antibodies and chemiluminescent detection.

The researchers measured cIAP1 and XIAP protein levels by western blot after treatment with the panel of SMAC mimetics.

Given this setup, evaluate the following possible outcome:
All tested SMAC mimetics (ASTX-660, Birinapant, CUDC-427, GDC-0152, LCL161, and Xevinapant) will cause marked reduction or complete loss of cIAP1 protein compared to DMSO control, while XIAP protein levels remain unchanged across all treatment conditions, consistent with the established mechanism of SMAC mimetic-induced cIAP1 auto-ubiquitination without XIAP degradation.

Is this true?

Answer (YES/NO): NO